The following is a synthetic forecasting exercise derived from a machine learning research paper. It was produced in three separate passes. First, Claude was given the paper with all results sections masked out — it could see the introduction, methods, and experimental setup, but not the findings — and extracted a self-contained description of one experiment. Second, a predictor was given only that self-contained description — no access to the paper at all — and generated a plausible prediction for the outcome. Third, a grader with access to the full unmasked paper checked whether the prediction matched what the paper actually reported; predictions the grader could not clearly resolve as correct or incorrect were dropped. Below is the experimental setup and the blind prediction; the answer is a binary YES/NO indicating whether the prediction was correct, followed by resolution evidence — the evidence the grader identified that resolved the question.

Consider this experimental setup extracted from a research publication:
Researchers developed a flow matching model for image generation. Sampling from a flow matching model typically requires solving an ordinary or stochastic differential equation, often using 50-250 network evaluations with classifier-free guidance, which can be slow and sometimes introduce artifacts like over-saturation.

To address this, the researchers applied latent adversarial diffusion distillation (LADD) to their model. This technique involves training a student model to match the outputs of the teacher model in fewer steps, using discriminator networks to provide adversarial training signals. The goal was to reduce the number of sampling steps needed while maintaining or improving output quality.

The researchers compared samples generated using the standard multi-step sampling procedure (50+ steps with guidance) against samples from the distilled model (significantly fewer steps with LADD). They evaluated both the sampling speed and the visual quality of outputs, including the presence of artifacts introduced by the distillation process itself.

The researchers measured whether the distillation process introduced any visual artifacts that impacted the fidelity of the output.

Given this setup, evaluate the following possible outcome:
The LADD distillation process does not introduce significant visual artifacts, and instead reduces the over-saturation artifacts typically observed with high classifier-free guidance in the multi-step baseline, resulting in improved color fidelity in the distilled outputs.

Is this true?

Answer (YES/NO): NO